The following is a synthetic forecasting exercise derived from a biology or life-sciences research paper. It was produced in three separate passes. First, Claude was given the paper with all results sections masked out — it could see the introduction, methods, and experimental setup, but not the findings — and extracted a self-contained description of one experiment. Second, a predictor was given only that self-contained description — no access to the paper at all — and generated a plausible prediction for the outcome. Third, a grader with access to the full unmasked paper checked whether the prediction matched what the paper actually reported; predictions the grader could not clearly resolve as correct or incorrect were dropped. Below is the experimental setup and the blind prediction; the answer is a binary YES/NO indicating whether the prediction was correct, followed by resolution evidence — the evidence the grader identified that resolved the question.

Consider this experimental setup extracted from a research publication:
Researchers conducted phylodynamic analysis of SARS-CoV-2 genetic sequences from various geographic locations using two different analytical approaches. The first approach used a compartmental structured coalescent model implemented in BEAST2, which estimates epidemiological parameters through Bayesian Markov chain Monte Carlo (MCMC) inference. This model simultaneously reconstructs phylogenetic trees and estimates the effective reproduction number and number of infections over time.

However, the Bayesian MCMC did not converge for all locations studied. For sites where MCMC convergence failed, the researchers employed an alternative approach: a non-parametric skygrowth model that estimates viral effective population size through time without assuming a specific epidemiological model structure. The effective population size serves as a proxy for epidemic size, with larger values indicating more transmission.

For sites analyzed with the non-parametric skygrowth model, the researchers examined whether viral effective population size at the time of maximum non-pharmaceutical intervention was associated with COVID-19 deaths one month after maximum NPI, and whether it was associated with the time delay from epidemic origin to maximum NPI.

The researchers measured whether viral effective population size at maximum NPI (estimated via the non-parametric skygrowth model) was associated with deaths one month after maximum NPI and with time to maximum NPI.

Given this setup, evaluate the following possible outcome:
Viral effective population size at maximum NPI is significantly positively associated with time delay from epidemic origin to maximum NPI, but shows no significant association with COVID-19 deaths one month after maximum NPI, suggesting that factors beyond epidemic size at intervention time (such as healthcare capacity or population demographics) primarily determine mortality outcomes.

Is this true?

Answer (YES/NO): NO